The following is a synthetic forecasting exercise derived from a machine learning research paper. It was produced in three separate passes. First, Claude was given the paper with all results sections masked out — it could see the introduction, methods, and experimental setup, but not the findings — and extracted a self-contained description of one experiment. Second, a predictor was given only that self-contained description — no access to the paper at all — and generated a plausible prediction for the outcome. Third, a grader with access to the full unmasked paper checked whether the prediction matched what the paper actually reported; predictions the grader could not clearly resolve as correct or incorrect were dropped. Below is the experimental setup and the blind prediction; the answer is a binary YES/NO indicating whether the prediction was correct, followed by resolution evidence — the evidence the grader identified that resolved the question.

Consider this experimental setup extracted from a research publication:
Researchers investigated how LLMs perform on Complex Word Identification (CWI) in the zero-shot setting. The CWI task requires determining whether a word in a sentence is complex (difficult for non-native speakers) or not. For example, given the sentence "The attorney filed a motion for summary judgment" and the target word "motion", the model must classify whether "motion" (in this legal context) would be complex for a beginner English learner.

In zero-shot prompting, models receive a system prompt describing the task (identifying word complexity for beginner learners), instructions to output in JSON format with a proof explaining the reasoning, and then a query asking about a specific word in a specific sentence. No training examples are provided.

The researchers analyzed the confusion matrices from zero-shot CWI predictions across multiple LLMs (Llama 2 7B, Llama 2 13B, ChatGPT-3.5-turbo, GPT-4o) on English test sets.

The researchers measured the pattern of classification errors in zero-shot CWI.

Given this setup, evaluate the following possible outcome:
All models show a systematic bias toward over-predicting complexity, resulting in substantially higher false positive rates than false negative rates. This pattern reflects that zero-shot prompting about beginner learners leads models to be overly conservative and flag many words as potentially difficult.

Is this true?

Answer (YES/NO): NO